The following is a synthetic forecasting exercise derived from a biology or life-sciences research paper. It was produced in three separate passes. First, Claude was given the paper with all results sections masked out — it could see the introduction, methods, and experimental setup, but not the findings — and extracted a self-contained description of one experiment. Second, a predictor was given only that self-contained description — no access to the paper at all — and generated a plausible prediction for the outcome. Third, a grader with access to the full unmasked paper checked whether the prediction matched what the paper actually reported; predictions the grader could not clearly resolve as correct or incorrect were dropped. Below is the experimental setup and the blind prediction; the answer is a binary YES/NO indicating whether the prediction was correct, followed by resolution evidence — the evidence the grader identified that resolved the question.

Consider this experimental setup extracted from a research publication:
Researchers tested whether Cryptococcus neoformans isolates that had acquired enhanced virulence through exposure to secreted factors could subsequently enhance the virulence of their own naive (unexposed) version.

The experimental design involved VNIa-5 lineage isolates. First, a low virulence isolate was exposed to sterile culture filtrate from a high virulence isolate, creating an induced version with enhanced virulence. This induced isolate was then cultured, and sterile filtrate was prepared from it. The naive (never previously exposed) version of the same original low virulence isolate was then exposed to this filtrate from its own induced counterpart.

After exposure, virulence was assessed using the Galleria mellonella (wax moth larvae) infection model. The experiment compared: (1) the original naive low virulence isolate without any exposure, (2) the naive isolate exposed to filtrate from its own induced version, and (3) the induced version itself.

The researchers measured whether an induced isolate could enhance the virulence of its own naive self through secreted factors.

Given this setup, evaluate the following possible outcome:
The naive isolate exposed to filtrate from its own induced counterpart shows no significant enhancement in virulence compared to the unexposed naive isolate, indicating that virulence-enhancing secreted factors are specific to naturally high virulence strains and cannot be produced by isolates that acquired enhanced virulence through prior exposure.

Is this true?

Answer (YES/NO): NO